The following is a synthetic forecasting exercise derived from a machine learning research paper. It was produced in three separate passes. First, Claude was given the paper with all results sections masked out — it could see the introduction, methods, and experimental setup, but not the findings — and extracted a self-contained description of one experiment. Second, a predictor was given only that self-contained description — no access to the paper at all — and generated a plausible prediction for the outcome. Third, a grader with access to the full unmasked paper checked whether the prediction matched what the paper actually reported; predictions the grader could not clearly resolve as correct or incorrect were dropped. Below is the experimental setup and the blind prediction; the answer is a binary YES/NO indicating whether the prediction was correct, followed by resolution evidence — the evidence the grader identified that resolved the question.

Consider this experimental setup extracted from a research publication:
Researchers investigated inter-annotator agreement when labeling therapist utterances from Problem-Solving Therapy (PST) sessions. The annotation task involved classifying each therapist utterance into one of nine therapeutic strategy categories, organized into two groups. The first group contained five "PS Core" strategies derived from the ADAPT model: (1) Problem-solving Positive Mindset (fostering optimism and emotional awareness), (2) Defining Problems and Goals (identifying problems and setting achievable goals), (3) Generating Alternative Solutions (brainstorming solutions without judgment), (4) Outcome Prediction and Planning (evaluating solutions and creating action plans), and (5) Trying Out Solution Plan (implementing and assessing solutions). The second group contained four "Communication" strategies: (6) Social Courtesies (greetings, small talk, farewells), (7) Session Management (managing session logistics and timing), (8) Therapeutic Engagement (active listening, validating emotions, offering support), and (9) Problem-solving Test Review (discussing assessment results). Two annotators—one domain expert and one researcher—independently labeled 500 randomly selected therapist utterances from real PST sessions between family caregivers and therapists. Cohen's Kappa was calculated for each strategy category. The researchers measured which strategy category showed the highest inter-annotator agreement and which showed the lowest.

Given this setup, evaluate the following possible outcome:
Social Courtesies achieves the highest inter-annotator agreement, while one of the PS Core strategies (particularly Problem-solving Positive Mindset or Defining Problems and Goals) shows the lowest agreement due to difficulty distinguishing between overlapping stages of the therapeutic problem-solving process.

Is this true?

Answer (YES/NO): NO